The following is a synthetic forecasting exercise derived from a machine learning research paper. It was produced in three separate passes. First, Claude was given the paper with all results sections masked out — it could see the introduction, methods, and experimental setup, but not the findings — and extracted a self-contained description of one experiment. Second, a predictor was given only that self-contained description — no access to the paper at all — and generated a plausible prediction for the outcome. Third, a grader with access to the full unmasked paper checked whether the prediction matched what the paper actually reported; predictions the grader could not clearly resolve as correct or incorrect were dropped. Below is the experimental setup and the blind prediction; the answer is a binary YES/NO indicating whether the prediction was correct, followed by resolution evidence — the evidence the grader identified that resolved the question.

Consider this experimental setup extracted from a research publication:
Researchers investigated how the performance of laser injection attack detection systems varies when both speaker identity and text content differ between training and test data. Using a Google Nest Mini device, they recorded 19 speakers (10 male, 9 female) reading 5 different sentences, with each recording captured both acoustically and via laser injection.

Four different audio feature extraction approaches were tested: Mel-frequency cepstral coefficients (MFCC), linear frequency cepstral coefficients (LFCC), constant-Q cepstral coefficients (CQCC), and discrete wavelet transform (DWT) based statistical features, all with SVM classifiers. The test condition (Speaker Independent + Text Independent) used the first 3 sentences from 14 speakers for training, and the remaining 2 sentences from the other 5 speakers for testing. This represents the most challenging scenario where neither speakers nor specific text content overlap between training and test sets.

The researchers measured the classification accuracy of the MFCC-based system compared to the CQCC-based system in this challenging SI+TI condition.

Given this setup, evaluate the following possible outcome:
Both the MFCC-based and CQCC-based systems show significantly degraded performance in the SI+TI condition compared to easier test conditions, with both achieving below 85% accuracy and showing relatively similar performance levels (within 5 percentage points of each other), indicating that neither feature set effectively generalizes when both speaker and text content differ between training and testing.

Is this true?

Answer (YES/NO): NO